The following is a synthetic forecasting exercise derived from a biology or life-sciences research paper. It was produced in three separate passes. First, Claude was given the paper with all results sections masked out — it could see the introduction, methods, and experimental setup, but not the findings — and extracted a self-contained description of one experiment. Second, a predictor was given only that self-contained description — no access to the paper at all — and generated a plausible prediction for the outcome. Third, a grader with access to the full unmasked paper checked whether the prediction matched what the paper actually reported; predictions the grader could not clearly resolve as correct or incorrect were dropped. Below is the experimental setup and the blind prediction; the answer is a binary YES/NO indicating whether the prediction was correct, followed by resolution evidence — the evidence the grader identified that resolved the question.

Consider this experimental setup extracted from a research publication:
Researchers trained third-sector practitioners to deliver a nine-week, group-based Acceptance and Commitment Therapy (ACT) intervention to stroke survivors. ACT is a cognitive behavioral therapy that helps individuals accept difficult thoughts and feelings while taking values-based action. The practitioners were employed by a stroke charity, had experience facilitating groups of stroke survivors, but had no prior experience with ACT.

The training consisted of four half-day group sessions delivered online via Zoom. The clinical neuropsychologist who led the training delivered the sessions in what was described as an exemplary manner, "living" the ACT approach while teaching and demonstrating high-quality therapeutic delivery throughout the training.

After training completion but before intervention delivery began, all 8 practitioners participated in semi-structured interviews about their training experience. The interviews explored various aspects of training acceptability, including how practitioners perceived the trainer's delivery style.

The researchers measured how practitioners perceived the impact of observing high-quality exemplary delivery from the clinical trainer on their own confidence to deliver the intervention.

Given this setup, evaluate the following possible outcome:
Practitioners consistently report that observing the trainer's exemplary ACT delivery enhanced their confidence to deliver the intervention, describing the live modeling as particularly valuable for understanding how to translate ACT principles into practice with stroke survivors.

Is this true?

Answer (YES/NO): NO